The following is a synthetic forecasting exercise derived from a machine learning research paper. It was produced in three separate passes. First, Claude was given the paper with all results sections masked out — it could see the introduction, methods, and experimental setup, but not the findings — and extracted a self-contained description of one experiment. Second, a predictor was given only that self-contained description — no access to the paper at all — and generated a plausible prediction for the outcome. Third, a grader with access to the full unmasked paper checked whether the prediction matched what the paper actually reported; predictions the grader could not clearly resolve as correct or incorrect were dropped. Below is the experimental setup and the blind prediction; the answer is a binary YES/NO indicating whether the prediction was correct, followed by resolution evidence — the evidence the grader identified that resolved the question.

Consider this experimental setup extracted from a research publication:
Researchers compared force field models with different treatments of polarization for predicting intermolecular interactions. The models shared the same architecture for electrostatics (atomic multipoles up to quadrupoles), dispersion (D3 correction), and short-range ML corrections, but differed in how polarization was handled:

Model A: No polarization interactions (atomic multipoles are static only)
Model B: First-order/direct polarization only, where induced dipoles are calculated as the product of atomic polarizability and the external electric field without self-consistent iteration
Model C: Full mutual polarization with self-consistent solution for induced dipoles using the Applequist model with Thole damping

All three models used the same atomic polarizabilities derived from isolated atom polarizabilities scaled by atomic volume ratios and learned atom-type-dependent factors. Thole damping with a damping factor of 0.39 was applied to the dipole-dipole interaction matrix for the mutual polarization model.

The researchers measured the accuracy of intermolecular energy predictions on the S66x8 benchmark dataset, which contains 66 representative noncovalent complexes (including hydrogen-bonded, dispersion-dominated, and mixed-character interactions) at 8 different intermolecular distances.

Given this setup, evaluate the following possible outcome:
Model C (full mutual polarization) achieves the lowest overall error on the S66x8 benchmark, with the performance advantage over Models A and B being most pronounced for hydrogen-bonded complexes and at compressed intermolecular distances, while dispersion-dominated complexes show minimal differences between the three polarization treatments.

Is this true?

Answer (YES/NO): NO